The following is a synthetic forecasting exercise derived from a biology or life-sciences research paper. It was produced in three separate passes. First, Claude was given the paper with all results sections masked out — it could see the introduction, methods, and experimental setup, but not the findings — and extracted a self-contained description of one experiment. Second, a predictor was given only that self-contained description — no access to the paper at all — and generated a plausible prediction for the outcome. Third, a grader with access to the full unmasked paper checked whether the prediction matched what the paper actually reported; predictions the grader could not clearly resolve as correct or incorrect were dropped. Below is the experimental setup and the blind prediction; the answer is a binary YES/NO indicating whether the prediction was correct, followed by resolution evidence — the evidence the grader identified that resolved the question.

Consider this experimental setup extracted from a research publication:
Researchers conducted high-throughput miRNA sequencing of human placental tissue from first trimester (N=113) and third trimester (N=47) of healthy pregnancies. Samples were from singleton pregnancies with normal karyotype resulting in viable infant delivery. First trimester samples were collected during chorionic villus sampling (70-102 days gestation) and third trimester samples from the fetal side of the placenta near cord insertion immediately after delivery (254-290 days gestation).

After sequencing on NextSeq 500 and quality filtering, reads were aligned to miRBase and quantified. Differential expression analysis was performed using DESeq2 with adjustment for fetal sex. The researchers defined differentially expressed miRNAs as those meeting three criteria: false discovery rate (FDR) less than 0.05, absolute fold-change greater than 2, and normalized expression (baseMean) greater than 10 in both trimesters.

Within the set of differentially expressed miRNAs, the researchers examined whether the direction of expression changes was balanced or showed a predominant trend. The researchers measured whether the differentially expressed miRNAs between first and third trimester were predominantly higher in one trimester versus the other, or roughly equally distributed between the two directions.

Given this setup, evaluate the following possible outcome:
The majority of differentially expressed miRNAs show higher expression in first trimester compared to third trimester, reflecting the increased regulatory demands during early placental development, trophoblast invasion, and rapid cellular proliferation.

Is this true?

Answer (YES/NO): NO